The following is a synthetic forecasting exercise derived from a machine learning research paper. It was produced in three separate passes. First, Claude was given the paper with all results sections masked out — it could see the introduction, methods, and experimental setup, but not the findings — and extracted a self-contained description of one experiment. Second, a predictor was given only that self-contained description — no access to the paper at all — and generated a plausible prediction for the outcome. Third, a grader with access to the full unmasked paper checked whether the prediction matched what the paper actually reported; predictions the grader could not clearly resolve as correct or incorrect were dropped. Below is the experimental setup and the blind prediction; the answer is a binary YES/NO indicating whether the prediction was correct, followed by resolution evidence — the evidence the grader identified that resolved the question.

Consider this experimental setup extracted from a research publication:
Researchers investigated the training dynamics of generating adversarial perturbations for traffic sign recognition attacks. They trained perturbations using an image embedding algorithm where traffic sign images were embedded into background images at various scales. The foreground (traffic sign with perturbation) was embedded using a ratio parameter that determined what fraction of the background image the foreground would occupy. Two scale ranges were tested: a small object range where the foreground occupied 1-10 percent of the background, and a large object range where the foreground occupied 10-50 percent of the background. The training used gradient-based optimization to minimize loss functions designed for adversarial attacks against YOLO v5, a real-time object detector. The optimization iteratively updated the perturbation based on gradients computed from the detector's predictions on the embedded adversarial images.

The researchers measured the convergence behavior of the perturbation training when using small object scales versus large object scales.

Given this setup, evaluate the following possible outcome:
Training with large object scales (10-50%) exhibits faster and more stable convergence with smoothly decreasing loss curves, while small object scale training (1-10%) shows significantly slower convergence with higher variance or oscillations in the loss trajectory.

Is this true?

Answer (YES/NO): NO